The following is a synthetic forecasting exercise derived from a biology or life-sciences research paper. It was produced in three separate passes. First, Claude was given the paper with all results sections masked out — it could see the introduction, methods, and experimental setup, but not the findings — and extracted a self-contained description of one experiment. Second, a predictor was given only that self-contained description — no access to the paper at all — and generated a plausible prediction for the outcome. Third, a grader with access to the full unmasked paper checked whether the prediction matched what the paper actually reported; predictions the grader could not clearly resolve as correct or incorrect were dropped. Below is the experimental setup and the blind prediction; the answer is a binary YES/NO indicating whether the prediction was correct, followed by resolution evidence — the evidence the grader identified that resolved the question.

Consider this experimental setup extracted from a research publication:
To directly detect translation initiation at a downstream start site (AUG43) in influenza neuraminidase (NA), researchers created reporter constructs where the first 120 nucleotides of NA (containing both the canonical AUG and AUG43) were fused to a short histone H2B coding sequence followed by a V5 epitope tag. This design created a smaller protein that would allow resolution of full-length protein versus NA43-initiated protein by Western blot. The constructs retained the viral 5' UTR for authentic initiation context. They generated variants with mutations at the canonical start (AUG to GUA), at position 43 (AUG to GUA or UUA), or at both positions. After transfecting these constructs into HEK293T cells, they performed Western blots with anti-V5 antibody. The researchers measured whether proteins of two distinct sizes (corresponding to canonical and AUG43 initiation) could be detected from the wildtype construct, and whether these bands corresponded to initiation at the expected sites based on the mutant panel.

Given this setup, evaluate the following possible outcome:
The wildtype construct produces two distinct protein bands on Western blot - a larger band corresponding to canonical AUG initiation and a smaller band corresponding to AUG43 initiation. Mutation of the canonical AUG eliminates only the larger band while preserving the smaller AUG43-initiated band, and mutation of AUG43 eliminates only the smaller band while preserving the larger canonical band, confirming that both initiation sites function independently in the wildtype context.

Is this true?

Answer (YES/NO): YES